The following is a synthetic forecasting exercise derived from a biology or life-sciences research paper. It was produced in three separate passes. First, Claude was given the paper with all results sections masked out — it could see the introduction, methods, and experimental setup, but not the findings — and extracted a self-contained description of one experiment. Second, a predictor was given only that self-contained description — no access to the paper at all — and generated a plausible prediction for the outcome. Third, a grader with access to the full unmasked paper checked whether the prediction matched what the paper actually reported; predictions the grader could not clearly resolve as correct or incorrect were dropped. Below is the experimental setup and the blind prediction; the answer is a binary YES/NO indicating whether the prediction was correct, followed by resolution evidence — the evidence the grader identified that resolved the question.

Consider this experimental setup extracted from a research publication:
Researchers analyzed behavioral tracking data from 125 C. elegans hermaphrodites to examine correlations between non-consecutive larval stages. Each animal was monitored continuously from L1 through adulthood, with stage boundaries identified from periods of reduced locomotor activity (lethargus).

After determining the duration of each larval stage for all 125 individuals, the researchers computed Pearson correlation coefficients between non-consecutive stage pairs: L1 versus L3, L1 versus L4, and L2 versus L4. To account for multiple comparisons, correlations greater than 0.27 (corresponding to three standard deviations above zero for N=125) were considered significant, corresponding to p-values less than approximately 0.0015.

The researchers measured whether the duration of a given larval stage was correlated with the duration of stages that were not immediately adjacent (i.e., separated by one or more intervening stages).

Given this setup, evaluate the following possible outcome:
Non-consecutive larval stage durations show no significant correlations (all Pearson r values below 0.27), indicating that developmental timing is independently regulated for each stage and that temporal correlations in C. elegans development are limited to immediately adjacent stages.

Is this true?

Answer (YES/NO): NO